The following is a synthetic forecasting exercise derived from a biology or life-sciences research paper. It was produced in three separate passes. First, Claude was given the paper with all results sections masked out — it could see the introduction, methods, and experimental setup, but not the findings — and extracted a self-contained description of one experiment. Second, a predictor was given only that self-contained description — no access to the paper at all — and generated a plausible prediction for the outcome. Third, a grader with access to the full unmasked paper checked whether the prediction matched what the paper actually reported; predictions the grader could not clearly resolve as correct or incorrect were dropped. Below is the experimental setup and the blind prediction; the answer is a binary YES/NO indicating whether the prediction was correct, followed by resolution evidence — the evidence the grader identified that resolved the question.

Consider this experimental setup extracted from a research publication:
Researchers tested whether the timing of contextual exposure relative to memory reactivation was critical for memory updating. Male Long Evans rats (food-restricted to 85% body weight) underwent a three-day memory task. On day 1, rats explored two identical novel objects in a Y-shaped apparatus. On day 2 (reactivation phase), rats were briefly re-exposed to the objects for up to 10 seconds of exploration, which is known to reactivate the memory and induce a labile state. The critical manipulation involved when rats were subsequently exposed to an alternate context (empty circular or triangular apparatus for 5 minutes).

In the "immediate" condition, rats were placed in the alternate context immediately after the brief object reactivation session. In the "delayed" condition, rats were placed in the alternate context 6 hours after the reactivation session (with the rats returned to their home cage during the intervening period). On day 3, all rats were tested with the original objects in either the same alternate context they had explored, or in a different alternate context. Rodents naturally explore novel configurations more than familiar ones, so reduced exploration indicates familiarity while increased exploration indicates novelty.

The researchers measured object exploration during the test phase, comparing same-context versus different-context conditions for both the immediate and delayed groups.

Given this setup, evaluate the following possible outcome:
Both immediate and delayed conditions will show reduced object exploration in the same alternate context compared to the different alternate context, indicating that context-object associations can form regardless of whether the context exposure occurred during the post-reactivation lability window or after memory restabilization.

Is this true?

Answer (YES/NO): NO